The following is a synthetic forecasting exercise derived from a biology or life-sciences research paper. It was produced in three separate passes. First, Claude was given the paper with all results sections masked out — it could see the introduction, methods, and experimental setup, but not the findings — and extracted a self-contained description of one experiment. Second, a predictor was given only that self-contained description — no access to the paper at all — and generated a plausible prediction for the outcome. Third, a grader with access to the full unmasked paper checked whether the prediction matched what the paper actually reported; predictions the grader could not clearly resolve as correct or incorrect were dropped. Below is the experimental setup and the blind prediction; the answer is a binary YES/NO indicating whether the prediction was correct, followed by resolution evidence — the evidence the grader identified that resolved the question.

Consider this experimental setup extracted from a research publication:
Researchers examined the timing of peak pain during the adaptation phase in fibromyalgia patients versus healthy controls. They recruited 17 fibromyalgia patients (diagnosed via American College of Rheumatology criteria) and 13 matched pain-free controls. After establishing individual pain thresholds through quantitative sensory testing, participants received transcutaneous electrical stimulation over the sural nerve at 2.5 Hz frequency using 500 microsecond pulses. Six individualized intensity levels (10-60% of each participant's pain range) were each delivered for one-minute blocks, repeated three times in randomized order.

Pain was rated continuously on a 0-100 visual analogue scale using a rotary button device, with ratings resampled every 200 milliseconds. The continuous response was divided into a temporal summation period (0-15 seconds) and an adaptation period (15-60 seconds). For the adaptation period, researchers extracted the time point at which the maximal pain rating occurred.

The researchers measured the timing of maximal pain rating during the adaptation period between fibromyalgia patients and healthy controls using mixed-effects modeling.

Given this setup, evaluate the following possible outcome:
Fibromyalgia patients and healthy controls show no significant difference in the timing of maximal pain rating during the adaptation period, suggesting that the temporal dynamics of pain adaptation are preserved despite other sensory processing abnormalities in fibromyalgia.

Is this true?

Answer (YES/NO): NO